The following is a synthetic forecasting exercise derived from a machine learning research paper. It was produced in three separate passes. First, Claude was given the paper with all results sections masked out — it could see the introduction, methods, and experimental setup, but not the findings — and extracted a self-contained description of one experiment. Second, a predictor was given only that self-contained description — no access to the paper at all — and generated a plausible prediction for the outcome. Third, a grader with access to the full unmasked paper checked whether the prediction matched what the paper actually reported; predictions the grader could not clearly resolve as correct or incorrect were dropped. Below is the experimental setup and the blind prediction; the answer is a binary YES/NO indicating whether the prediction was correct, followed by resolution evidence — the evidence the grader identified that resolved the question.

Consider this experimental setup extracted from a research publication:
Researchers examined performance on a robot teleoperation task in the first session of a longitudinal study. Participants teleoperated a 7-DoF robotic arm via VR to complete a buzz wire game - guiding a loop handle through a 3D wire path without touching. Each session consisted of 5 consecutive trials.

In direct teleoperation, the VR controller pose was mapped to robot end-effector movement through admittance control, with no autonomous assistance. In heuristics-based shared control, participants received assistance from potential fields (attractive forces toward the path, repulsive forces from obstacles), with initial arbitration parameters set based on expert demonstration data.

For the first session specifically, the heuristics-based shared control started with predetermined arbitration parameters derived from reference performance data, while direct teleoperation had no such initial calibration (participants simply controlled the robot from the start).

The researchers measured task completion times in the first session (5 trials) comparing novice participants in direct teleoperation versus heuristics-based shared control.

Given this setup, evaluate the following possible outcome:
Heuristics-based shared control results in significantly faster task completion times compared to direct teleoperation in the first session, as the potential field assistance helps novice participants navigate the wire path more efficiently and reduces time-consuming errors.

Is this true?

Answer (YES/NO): NO